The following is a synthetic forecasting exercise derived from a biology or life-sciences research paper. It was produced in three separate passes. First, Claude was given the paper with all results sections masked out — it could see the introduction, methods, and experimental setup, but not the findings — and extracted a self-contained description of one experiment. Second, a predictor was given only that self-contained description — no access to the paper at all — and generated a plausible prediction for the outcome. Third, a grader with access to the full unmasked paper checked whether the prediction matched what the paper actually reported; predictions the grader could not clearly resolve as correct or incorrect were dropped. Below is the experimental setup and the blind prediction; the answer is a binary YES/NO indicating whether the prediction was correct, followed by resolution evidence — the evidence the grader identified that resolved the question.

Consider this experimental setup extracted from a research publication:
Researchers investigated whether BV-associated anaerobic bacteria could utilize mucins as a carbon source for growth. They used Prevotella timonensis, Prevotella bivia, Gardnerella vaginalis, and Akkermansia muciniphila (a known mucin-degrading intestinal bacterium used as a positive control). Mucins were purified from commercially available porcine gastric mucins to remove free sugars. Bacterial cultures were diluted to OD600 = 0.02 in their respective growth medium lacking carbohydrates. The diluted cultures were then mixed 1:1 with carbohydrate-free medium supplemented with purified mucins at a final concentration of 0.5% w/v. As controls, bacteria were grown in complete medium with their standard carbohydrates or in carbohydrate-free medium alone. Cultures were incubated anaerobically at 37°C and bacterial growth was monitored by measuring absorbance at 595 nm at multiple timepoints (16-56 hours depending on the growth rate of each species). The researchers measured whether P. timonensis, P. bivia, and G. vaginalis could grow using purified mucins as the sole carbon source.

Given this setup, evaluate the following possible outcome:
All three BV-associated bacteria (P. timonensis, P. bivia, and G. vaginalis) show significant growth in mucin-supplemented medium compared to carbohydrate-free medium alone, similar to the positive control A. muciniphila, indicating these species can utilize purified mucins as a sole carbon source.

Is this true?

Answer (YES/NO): NO